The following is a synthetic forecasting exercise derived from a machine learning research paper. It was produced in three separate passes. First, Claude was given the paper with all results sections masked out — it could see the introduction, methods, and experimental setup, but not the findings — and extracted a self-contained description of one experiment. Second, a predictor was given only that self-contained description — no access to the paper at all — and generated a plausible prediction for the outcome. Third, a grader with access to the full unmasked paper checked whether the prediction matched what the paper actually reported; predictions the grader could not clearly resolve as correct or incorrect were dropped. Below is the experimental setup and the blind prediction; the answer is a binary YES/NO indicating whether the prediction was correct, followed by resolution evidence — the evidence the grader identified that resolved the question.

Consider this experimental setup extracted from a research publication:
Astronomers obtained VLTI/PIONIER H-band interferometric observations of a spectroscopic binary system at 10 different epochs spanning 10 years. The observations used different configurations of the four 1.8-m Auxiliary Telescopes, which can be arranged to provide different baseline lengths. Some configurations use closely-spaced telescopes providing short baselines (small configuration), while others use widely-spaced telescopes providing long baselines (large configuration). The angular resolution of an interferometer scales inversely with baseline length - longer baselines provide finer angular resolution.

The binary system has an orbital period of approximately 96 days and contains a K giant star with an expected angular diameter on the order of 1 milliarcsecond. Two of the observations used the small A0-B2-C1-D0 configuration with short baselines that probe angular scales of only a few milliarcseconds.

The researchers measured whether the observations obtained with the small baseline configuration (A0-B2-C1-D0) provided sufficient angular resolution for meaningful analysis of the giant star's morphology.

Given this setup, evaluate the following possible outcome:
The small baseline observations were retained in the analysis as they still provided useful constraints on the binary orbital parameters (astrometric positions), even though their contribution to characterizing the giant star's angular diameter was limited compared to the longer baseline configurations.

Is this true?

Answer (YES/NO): NO